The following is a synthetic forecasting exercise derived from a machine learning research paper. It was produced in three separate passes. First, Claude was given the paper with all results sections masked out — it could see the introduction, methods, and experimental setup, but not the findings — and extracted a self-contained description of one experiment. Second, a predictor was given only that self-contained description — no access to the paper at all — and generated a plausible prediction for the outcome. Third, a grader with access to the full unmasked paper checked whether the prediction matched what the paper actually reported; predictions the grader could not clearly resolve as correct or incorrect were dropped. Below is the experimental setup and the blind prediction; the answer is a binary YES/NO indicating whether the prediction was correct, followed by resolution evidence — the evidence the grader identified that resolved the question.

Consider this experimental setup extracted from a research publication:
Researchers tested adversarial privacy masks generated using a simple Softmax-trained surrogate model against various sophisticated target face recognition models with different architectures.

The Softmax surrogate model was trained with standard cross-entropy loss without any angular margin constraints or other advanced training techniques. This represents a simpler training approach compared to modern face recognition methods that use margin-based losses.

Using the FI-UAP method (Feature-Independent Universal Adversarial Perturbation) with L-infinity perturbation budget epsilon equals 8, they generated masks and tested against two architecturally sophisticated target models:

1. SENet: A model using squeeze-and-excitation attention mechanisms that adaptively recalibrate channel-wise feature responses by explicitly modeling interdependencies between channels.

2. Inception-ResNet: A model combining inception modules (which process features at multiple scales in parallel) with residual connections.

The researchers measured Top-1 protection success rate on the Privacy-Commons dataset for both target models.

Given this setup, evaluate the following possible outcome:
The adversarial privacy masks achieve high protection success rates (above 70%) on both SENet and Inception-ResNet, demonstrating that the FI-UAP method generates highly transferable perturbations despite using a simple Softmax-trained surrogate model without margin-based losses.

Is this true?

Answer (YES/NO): NO